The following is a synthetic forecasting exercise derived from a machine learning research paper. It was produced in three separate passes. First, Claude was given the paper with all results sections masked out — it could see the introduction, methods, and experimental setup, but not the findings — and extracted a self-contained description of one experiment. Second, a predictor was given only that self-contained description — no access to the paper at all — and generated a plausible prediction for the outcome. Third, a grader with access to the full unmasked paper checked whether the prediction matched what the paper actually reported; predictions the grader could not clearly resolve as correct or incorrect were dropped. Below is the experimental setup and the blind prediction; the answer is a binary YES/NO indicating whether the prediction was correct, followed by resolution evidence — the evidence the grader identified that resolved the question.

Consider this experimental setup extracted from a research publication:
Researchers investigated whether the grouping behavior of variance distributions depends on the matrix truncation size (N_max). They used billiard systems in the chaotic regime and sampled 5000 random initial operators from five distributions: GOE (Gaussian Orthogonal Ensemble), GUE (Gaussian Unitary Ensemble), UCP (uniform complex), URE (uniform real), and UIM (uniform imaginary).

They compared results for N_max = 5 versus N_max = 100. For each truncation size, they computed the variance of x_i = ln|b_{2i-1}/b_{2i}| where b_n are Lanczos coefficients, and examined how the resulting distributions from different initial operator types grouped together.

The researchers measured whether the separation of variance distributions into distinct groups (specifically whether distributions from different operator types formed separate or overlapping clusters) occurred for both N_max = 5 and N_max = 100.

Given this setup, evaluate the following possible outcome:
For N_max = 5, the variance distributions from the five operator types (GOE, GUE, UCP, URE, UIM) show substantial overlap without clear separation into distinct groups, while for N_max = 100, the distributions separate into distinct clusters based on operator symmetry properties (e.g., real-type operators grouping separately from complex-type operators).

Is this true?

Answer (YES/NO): YES